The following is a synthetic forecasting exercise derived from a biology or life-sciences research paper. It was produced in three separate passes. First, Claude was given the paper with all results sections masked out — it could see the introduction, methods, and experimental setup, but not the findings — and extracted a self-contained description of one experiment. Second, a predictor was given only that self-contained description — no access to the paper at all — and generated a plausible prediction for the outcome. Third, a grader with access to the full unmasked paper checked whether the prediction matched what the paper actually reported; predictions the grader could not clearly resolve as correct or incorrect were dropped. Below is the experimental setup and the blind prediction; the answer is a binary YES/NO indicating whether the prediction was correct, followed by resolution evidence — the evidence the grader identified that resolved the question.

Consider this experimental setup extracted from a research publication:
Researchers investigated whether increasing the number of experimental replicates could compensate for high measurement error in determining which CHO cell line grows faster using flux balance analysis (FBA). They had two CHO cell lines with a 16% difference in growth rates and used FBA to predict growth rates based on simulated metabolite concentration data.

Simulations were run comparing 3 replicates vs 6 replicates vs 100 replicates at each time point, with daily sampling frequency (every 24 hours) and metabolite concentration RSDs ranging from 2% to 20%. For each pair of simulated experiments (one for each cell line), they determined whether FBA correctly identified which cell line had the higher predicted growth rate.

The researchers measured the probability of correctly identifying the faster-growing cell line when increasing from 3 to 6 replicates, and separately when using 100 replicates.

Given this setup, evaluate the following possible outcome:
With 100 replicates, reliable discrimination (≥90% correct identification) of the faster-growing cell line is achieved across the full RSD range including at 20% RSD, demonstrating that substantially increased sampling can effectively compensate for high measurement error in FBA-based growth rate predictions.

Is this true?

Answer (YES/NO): NO